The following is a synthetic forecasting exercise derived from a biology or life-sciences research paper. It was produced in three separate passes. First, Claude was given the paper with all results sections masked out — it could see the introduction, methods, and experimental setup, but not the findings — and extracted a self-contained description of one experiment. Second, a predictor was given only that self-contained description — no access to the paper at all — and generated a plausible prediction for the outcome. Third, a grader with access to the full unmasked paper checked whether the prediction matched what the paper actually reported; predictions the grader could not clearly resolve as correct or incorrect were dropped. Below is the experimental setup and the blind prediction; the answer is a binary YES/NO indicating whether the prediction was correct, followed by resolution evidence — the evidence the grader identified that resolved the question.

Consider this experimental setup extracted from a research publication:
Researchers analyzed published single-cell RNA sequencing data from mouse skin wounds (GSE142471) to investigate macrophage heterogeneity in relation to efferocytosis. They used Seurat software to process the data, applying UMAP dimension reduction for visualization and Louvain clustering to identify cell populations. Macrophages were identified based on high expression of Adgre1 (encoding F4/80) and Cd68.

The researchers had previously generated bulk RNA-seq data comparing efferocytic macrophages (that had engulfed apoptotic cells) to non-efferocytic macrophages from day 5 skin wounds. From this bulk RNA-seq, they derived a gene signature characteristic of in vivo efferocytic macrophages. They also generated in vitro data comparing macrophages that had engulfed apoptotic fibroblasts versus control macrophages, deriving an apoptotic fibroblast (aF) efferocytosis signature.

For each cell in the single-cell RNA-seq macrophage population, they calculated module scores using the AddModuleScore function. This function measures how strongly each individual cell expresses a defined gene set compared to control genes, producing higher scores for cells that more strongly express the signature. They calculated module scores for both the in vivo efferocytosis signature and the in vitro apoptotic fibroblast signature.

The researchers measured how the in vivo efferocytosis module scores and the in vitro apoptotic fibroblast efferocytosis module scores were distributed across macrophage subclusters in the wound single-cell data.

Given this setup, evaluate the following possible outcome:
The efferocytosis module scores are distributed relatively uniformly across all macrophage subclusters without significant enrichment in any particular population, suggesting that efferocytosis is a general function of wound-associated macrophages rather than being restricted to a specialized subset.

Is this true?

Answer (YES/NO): NO